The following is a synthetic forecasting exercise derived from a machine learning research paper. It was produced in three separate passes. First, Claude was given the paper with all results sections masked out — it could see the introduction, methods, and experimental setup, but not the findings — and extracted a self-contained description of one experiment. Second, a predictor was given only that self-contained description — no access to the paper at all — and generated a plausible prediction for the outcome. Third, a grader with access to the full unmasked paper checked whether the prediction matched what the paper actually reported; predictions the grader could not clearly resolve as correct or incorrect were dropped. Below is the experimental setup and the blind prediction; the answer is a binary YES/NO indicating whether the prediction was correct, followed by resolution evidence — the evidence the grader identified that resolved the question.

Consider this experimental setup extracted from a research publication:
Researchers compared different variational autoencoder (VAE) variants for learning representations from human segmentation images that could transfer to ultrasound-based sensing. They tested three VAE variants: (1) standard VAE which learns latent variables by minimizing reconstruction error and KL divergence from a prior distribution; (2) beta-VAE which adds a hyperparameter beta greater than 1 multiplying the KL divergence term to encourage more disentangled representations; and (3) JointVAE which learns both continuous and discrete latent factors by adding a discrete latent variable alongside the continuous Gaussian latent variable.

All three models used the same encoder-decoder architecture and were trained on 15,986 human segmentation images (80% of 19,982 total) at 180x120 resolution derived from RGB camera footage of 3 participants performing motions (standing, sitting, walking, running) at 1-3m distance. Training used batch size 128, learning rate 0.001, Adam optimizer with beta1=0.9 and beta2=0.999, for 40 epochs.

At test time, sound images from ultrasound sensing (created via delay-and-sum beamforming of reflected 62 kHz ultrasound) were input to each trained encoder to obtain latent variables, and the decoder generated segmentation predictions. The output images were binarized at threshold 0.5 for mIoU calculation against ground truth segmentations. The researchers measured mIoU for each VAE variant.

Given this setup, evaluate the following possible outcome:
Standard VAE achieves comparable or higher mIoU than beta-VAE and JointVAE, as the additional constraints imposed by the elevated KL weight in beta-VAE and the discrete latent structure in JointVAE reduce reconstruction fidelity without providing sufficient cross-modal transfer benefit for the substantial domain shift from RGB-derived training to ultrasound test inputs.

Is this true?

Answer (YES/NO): NO